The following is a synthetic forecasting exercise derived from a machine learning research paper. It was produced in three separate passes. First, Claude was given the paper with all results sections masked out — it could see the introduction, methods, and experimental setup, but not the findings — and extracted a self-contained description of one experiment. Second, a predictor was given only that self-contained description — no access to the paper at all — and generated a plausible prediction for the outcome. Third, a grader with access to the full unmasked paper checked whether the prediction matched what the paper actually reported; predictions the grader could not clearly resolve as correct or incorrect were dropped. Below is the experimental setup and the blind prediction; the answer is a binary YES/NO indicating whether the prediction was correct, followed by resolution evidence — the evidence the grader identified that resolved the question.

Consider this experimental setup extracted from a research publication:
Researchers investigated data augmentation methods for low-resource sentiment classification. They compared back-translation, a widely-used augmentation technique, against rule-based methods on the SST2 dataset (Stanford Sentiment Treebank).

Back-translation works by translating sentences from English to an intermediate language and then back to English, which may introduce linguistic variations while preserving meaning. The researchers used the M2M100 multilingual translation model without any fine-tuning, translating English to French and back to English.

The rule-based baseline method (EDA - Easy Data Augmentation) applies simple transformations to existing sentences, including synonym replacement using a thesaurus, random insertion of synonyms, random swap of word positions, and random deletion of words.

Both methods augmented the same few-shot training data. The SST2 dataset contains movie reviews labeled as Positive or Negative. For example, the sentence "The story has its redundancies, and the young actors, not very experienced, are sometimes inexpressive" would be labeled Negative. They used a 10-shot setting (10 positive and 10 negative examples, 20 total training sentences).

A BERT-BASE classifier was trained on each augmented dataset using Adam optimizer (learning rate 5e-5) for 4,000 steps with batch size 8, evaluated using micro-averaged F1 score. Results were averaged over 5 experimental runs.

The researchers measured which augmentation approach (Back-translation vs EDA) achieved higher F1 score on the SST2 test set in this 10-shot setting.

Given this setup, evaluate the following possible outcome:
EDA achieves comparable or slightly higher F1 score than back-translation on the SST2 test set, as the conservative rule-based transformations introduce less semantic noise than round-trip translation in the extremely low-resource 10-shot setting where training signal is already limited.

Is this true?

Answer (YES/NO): NO